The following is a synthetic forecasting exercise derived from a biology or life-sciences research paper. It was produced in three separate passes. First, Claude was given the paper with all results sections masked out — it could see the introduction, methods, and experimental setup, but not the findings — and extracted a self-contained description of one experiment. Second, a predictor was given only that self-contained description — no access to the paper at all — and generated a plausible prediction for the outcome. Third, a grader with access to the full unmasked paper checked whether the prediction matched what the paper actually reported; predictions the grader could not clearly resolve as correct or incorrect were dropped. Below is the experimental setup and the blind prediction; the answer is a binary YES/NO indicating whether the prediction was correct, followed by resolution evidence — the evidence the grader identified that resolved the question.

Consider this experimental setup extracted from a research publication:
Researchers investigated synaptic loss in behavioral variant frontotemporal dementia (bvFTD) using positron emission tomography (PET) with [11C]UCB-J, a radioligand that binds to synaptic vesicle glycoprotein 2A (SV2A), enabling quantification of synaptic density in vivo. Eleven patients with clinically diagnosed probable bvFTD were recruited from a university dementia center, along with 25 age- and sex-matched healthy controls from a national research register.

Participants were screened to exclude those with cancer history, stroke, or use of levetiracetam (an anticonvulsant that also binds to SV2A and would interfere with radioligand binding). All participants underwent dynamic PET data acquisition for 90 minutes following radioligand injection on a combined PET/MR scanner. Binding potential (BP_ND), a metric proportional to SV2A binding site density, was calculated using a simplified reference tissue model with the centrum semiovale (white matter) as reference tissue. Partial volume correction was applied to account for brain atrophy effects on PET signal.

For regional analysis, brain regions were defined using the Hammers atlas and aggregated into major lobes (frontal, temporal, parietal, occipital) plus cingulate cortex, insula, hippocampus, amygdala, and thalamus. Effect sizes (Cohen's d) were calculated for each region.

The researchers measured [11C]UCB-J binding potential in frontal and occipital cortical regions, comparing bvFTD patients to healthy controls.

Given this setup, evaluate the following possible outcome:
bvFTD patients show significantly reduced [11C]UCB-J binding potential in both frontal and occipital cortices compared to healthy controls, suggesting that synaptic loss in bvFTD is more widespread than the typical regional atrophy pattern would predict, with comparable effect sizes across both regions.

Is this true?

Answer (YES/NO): NO